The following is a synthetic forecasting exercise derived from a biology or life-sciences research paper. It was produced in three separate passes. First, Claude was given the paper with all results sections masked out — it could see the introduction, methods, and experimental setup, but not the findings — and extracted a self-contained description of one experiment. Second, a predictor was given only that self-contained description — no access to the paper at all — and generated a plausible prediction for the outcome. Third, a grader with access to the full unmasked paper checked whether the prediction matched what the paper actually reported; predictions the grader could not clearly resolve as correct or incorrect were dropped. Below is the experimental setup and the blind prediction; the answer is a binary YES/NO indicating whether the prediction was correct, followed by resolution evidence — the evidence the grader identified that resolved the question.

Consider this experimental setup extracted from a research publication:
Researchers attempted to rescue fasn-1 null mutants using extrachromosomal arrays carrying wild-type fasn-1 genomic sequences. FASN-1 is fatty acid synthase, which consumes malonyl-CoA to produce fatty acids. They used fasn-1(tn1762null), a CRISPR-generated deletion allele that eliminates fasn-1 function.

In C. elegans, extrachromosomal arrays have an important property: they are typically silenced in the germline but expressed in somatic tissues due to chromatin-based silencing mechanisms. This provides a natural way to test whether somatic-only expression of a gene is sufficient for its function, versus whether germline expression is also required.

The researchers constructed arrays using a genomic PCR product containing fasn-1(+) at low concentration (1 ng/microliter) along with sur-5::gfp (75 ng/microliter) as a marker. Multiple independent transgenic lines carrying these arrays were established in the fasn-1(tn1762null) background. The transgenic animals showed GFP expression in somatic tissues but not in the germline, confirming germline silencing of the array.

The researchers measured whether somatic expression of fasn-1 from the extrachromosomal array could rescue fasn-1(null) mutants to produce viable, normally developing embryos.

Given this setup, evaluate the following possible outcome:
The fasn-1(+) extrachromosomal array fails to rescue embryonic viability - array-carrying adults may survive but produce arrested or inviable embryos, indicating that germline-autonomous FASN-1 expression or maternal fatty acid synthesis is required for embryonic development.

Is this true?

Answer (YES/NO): YES